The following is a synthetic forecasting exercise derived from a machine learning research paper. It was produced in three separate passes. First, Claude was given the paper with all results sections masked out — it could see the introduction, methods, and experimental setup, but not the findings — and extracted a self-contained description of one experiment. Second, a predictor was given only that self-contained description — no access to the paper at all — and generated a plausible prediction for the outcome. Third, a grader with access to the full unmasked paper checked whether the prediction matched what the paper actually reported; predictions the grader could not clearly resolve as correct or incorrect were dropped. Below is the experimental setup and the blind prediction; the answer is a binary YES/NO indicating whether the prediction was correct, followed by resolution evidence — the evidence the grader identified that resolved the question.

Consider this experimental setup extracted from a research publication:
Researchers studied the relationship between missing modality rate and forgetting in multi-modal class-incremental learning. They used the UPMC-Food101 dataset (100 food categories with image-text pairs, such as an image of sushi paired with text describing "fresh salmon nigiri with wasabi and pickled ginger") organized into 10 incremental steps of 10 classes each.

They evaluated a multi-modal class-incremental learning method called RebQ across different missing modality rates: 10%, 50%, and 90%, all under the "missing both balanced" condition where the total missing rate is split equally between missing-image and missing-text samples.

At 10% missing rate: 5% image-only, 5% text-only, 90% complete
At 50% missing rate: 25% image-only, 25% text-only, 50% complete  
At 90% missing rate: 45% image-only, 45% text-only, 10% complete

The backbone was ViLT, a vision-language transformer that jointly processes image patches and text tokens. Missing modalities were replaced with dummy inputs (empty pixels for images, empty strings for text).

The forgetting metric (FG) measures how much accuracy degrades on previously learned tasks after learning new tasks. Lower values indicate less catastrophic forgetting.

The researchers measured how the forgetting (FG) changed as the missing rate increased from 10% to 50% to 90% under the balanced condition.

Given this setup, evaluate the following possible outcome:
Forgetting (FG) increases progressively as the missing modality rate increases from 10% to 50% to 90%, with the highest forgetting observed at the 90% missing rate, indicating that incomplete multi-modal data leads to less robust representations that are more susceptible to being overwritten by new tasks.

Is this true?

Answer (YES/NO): YES